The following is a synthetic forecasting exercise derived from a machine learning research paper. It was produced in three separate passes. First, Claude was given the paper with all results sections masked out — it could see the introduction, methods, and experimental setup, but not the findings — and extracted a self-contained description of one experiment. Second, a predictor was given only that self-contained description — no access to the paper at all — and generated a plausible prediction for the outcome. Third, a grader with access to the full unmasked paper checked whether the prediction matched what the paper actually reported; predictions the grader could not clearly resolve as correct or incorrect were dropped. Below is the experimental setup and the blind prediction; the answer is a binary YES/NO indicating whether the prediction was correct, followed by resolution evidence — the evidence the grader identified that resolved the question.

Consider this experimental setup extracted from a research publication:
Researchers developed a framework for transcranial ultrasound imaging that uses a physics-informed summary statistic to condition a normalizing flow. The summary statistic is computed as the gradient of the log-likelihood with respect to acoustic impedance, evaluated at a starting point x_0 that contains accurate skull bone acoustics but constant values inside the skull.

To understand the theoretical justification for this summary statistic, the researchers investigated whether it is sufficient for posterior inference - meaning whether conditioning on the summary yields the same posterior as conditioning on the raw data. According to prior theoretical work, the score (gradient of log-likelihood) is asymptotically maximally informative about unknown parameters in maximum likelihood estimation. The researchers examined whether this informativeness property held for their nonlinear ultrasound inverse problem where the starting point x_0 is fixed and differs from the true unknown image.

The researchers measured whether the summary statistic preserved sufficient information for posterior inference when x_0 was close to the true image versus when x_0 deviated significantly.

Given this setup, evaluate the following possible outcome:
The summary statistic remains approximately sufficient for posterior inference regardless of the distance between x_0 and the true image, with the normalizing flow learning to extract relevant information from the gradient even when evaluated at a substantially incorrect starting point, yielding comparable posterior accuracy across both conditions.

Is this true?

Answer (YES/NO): NO